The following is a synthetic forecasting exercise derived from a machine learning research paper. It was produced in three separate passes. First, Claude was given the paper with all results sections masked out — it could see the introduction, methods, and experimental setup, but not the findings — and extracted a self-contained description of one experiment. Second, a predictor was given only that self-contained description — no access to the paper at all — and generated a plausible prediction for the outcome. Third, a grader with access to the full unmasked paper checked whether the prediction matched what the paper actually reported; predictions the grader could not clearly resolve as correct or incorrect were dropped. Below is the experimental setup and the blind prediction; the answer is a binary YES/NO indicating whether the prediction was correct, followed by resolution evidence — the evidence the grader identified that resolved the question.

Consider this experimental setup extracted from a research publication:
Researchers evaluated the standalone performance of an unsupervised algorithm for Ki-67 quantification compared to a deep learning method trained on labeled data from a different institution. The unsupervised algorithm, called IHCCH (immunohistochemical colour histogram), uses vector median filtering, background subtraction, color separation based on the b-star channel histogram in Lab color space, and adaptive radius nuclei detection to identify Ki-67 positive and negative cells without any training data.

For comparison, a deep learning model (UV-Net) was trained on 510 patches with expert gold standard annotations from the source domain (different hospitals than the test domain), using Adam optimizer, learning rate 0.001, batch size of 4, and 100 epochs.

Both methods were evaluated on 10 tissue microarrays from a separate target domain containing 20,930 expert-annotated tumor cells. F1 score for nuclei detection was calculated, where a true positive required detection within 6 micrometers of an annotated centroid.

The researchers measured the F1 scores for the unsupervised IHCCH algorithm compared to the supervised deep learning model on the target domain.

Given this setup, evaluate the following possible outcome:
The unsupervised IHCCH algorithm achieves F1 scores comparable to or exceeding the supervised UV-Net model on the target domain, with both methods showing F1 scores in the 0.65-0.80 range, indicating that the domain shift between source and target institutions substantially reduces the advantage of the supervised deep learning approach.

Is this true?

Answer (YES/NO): NO